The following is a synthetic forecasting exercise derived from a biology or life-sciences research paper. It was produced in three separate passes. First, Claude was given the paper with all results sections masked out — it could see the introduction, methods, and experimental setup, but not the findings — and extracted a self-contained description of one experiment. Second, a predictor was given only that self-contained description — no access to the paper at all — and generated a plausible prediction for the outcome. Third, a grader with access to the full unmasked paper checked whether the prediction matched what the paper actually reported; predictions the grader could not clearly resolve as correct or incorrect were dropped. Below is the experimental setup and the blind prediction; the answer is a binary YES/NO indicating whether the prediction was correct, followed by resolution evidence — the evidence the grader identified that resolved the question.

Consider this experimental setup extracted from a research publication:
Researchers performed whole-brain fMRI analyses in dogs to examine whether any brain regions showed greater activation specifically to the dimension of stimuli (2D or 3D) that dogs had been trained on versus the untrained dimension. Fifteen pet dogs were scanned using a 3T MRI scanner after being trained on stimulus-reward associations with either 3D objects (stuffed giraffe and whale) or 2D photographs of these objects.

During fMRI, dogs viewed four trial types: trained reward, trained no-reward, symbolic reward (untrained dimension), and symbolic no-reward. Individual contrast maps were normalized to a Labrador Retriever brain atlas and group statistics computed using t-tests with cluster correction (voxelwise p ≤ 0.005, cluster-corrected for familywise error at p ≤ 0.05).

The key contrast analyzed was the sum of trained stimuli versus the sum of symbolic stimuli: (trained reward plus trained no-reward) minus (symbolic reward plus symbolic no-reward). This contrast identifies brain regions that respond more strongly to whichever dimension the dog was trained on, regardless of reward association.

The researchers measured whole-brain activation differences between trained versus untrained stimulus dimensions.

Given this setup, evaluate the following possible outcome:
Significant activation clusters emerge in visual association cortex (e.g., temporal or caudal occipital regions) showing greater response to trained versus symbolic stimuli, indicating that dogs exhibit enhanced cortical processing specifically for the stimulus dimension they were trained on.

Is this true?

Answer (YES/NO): NO